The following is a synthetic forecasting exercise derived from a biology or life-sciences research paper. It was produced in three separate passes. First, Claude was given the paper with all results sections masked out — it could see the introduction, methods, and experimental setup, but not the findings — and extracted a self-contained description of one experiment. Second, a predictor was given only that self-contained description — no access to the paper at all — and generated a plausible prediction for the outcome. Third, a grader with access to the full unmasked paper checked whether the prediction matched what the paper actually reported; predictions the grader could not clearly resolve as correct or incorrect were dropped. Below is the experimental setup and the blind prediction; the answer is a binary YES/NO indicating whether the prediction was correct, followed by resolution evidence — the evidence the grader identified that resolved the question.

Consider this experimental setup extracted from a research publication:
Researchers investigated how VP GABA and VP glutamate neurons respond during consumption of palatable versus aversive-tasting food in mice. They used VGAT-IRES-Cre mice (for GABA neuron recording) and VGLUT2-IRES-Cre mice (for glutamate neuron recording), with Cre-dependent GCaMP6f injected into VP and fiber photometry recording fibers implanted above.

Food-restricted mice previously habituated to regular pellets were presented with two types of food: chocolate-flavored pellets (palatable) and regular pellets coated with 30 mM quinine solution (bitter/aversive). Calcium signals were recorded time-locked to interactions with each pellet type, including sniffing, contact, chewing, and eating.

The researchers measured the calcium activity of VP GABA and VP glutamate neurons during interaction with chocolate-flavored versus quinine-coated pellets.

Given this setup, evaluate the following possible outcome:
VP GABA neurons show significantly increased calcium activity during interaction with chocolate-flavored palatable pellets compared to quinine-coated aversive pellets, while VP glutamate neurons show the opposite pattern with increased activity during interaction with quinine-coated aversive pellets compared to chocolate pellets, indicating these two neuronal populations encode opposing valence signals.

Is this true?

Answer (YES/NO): NO